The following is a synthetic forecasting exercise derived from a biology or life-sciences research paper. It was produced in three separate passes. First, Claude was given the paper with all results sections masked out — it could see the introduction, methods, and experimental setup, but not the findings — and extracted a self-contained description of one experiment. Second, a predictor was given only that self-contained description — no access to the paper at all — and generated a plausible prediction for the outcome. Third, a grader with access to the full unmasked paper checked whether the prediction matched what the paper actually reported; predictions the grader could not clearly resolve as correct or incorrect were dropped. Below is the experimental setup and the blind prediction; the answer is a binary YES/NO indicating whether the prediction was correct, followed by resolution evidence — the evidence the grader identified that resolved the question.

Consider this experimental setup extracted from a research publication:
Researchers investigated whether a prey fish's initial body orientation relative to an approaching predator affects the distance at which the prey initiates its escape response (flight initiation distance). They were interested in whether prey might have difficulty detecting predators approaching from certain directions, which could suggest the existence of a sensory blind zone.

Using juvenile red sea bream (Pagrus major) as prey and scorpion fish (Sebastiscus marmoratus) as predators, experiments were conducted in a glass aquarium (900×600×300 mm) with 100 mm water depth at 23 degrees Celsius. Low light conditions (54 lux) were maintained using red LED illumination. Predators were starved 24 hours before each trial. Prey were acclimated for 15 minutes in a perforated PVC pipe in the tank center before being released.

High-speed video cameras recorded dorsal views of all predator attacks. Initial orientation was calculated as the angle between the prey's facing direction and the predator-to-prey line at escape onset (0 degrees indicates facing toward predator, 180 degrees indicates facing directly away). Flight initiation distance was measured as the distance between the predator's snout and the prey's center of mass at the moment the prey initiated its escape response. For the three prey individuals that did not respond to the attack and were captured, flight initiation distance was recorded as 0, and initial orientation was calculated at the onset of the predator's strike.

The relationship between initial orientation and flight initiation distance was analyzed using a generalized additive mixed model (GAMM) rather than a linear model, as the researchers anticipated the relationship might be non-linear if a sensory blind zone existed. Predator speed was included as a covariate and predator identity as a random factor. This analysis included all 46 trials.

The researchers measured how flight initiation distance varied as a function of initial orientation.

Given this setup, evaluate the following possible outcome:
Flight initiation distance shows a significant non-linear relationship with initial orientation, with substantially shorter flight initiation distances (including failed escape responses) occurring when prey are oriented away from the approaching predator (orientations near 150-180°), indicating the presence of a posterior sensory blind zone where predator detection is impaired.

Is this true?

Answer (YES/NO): NO